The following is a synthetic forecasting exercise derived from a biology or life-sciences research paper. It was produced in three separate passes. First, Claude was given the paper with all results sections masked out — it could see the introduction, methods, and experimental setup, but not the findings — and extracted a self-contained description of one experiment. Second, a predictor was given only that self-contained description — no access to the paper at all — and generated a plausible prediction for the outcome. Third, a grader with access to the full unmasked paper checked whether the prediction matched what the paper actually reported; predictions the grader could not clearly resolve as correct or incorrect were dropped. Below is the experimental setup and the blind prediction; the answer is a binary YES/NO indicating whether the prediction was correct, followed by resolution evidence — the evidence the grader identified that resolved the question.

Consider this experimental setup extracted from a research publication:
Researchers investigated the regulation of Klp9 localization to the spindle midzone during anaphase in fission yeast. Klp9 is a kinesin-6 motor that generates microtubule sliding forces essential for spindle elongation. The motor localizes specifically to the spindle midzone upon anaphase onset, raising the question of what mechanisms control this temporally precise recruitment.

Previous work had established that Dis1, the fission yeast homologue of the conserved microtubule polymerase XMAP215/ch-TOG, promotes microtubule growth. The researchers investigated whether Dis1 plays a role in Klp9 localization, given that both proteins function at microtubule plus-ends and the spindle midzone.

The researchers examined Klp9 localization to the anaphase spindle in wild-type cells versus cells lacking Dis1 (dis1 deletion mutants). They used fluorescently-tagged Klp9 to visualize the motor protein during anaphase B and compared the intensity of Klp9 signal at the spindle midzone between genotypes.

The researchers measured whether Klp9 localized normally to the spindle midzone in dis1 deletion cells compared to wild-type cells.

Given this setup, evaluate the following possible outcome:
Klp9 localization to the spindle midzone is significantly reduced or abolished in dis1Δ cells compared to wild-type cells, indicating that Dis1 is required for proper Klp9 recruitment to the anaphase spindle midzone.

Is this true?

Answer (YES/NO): YES